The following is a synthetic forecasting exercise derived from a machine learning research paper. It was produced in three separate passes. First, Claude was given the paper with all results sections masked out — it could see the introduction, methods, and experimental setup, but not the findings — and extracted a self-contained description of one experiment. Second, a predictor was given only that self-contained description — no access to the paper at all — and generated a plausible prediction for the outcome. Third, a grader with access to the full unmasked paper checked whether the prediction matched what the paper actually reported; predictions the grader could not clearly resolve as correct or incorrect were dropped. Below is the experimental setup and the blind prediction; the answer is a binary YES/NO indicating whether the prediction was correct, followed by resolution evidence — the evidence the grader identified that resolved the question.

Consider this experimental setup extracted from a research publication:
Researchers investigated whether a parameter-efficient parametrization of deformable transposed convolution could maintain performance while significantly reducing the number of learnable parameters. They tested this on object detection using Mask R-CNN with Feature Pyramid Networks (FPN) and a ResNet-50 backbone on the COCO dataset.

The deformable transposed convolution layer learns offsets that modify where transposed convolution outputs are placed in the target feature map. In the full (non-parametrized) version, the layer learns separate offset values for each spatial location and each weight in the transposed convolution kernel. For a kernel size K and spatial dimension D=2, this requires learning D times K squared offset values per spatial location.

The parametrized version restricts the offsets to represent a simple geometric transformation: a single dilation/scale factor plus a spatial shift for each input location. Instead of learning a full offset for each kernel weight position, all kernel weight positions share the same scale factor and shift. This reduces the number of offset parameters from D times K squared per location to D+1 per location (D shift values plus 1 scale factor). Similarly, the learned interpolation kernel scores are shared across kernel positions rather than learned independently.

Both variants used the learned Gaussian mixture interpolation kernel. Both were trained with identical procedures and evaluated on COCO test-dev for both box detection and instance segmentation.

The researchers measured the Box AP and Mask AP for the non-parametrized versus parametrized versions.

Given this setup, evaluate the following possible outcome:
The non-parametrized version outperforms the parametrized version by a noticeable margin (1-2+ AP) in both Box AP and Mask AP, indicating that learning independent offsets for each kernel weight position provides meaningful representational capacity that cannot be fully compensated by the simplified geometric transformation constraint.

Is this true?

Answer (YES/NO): NO